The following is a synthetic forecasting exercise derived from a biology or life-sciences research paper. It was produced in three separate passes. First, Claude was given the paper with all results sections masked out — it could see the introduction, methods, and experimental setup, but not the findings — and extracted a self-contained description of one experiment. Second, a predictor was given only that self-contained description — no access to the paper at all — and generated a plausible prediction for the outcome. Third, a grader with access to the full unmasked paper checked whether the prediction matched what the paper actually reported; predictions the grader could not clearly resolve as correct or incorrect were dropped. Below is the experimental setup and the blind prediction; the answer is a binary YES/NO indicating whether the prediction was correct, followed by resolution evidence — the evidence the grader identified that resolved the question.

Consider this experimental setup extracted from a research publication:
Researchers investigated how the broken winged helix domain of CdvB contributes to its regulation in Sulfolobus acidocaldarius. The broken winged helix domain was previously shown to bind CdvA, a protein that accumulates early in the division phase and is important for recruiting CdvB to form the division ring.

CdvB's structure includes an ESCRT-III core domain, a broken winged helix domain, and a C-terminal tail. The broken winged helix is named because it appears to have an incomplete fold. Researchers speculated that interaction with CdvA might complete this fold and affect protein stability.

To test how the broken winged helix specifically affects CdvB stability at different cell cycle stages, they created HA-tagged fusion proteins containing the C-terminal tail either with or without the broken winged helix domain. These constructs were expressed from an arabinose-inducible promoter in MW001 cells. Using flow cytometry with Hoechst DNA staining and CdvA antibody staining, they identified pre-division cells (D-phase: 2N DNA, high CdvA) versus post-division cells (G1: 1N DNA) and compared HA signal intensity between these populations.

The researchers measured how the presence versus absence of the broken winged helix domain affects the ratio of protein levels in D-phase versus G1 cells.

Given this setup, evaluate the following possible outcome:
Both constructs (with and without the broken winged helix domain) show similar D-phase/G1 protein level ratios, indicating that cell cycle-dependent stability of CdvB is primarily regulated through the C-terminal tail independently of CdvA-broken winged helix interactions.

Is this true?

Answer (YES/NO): NO